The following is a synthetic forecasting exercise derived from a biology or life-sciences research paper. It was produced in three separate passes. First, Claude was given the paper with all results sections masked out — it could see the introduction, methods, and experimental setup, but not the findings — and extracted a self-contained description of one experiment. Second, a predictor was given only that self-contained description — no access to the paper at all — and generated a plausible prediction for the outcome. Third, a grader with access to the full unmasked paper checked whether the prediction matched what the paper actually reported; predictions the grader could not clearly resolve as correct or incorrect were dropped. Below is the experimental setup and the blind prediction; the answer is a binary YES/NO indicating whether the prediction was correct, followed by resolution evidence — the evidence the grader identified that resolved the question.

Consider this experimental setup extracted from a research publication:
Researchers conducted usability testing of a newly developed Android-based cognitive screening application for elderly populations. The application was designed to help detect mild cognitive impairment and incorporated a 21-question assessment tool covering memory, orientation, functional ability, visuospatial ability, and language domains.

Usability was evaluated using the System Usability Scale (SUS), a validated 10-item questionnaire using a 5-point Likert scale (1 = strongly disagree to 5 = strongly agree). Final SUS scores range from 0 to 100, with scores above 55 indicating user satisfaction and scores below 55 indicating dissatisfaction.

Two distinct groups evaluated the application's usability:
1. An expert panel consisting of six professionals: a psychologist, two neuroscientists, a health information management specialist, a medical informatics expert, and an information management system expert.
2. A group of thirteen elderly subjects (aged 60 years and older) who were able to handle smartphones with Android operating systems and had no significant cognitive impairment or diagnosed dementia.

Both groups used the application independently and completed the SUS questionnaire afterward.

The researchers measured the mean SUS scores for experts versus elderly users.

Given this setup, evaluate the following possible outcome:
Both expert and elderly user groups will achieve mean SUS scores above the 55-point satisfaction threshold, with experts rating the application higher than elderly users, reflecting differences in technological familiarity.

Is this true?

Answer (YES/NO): YES